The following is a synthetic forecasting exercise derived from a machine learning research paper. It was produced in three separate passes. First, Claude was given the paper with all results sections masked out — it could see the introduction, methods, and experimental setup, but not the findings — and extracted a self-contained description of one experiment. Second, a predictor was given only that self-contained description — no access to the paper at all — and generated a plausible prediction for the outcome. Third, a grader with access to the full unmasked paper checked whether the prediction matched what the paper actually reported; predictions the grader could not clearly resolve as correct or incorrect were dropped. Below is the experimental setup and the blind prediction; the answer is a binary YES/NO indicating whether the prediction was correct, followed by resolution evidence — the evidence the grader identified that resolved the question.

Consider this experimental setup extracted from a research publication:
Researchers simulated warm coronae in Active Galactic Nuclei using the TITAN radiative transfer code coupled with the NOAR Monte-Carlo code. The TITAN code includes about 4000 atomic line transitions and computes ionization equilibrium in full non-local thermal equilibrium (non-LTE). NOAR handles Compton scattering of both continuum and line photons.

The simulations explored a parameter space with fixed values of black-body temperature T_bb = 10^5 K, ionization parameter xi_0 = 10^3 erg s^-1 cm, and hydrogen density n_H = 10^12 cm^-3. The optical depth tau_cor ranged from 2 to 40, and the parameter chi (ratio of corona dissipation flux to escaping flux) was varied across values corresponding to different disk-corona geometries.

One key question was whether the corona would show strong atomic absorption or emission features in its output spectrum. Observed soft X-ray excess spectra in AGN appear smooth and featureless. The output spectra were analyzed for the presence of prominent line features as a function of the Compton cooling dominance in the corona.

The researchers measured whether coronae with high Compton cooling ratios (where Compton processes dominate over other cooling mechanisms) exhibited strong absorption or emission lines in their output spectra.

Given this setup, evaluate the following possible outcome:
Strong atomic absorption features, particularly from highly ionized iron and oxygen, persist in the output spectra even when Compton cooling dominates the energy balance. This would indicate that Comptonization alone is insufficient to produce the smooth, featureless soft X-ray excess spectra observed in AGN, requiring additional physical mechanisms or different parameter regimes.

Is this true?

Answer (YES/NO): NO